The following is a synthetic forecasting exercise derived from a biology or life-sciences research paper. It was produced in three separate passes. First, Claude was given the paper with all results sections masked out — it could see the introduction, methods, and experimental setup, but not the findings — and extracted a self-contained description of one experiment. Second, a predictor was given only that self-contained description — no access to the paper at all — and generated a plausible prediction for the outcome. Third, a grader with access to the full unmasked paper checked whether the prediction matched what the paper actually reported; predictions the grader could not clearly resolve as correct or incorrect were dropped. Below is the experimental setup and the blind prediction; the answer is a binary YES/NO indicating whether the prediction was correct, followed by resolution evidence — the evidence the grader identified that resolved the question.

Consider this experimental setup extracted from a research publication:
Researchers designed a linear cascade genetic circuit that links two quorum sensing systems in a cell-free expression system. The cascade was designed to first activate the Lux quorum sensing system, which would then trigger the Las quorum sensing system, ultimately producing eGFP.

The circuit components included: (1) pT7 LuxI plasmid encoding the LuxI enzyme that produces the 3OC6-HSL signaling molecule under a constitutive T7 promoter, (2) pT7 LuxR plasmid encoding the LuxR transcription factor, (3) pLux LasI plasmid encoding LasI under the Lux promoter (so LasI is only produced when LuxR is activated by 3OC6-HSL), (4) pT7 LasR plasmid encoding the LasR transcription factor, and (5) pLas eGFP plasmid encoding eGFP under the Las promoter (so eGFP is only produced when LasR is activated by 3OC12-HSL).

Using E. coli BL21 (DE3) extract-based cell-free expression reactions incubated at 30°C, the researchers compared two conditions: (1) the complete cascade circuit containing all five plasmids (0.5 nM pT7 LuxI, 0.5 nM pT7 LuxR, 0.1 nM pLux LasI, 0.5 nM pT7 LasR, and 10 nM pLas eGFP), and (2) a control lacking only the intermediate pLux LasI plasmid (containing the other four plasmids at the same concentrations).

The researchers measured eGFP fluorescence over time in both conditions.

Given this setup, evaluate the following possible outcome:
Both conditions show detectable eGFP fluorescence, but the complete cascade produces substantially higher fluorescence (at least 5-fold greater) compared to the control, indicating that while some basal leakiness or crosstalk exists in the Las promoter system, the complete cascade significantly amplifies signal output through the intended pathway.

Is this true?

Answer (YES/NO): NO